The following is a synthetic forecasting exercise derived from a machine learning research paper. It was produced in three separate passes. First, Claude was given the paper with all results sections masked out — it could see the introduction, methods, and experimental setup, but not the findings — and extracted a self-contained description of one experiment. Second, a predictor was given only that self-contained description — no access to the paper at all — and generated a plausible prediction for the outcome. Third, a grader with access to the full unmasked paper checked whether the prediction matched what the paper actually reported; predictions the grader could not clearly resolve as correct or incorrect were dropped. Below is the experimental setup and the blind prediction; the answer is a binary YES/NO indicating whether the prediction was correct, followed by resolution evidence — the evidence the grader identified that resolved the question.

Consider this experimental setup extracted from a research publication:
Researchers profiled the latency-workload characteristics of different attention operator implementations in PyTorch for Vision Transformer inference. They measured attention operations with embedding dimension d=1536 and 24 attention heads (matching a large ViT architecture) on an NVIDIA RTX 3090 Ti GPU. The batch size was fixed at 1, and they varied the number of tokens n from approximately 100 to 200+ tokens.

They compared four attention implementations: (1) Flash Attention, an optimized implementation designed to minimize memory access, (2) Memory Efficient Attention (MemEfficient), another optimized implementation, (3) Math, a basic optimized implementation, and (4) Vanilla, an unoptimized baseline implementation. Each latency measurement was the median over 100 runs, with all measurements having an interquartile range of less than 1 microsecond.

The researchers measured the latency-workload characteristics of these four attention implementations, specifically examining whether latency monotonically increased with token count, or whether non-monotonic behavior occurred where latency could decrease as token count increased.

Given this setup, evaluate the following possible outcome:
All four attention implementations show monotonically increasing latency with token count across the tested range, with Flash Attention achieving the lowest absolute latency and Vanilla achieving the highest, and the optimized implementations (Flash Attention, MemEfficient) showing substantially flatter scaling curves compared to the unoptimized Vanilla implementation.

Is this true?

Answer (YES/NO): NO